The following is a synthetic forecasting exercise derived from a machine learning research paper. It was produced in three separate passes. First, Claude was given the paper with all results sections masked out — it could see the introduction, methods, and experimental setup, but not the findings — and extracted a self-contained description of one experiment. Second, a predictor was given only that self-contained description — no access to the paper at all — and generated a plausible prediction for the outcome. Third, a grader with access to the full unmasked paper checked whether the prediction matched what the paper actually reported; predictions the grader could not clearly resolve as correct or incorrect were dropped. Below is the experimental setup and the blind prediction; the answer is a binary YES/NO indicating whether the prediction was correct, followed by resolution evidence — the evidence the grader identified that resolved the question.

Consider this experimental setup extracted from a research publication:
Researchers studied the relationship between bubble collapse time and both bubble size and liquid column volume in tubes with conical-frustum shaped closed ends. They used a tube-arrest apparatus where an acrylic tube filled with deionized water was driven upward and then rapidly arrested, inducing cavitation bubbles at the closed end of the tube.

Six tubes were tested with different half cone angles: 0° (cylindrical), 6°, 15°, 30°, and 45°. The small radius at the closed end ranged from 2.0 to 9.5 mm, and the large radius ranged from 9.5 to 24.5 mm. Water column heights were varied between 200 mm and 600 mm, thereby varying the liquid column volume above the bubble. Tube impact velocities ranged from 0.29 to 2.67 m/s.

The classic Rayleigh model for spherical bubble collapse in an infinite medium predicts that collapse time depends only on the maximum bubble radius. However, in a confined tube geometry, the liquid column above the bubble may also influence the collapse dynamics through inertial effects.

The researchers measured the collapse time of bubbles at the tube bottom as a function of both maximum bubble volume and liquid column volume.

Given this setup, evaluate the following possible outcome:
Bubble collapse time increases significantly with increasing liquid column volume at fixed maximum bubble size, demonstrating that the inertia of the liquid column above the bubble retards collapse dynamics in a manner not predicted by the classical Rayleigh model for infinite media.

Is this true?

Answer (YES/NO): YES